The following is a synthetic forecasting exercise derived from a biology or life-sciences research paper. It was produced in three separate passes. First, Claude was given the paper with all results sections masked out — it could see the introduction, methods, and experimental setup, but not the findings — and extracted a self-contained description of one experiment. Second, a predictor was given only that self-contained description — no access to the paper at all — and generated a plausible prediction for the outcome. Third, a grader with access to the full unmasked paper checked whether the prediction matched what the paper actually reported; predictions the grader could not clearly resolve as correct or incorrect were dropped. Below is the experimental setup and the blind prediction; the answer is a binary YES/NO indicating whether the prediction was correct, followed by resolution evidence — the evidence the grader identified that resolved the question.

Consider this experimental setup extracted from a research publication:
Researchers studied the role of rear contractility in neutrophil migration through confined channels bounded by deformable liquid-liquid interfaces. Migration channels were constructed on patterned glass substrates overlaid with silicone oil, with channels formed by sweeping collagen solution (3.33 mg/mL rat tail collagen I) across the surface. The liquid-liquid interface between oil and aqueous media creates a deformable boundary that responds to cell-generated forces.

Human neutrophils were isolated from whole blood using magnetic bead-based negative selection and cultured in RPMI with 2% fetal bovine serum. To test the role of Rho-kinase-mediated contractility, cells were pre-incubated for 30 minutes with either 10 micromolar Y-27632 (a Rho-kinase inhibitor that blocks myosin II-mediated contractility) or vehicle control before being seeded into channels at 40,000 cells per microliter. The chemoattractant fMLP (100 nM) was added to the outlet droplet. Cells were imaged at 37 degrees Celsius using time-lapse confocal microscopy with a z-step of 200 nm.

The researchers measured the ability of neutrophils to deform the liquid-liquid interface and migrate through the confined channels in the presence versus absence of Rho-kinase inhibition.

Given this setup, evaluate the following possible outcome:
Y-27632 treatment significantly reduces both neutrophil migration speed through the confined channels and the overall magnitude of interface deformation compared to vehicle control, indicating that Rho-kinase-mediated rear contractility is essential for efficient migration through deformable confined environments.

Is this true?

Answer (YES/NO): NO